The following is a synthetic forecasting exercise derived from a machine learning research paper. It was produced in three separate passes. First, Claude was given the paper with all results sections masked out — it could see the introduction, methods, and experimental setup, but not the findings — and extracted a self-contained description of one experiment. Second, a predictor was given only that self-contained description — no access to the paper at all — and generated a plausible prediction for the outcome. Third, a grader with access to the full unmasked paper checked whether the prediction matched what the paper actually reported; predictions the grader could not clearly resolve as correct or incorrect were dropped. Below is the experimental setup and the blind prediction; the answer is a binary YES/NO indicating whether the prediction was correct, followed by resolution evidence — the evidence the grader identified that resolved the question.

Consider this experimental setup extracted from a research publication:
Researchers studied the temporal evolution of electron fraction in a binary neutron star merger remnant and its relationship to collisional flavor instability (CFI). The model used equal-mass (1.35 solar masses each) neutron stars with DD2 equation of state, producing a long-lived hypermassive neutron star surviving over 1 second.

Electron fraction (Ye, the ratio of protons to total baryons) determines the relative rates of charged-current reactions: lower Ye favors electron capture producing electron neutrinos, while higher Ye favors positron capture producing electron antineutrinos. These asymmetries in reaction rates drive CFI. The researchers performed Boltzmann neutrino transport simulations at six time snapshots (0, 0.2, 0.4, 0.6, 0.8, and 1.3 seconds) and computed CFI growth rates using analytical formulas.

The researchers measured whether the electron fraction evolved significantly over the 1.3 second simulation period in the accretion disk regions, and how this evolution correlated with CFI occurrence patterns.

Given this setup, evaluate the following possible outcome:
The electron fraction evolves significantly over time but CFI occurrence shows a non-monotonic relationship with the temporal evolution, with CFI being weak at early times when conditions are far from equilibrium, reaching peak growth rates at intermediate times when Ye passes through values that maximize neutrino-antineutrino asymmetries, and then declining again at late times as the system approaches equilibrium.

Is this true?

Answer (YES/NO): NO